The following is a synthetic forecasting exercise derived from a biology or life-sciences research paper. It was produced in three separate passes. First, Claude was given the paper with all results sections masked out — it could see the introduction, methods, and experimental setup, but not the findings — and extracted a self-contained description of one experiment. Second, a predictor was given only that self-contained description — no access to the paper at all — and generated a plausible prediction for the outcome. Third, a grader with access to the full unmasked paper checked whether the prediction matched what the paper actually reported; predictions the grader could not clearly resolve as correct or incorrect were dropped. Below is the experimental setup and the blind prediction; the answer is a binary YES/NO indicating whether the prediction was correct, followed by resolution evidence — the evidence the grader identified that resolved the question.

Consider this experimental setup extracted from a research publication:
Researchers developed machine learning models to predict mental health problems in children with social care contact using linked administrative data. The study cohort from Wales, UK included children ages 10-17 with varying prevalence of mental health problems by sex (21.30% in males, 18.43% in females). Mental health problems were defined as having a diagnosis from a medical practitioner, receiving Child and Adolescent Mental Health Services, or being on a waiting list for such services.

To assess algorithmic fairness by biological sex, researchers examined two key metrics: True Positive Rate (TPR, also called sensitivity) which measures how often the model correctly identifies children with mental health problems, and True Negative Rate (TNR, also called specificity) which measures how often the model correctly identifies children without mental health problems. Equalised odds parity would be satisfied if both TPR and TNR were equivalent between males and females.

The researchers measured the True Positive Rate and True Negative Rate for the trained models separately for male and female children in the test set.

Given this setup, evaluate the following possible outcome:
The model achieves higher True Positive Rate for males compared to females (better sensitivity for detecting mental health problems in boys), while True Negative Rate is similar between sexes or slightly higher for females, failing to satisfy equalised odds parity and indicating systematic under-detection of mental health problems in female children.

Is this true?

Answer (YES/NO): YES